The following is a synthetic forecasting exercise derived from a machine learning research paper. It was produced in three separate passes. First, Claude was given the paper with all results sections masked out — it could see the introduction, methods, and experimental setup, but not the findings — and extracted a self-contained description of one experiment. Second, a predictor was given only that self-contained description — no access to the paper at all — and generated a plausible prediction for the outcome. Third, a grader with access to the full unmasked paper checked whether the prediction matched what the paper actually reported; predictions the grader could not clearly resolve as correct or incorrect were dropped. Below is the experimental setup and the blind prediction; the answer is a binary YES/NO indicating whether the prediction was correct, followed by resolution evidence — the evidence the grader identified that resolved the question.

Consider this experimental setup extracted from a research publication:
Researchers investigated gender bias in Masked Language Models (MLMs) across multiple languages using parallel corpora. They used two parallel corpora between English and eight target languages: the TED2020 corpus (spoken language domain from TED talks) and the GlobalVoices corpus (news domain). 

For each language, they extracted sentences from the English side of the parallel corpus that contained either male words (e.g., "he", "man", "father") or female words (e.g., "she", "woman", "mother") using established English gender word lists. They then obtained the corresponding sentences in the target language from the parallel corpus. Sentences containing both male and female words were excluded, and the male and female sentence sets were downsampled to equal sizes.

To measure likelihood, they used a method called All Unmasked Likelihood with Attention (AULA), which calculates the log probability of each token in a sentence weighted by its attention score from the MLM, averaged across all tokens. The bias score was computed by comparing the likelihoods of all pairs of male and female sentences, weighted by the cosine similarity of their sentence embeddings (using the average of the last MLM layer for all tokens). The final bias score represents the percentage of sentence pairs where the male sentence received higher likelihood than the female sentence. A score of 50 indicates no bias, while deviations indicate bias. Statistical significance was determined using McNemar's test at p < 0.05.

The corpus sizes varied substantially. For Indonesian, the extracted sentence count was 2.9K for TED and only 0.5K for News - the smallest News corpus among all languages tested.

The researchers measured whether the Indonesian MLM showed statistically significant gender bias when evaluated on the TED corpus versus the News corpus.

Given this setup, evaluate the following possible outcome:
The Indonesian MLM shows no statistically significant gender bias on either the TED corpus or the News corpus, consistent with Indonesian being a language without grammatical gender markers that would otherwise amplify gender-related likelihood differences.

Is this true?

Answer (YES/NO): NO